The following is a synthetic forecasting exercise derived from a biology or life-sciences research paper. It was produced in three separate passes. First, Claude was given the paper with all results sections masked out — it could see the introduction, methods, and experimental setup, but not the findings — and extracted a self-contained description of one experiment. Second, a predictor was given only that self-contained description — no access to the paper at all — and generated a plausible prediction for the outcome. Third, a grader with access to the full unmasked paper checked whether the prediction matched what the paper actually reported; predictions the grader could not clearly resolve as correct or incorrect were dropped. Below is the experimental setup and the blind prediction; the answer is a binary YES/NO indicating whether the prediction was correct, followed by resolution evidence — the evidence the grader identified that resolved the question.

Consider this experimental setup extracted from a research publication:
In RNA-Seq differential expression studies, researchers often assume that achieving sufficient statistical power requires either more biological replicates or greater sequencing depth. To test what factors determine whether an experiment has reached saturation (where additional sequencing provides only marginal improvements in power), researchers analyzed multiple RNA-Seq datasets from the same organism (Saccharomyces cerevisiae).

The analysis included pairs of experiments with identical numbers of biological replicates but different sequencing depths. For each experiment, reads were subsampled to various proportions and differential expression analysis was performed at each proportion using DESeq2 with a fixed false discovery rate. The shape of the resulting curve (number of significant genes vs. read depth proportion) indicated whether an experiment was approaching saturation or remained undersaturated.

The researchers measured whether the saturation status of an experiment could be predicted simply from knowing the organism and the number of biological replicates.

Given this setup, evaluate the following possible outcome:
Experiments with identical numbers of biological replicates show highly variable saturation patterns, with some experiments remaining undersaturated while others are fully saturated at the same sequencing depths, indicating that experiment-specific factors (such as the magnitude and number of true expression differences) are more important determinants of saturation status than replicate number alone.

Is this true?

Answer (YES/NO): YES